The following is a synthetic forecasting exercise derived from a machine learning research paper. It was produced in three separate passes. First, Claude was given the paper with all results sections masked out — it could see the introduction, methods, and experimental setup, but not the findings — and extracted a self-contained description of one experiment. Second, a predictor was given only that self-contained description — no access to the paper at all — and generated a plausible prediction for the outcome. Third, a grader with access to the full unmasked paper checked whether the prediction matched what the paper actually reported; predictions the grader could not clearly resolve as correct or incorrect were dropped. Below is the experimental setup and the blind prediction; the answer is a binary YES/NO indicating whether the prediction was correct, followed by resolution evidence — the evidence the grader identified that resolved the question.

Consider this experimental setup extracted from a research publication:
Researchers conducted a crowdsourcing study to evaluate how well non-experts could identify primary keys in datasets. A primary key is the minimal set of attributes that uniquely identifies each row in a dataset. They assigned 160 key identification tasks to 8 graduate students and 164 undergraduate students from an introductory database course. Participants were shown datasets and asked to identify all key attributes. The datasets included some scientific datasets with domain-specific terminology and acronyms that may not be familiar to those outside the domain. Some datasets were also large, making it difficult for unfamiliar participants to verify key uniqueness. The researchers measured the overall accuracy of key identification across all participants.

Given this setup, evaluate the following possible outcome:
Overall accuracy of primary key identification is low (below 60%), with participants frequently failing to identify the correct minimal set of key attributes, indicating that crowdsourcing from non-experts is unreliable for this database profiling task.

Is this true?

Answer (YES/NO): NO